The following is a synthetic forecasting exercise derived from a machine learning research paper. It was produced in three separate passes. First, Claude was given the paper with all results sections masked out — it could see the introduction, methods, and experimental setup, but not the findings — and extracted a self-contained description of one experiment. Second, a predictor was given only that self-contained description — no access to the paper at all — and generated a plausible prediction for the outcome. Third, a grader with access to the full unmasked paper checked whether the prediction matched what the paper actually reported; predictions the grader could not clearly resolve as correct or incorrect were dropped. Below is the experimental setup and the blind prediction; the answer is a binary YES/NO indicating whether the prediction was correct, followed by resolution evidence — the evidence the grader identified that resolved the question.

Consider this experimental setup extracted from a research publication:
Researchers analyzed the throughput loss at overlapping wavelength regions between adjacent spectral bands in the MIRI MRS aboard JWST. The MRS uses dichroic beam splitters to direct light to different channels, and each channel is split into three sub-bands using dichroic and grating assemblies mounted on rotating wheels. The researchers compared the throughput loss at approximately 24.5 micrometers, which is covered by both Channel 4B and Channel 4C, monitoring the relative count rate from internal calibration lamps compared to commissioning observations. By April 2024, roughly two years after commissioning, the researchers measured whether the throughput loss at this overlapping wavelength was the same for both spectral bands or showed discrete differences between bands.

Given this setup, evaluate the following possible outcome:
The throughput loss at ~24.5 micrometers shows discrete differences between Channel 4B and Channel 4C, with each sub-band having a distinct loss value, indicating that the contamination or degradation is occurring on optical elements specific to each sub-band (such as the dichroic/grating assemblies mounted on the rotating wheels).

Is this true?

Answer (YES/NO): YES